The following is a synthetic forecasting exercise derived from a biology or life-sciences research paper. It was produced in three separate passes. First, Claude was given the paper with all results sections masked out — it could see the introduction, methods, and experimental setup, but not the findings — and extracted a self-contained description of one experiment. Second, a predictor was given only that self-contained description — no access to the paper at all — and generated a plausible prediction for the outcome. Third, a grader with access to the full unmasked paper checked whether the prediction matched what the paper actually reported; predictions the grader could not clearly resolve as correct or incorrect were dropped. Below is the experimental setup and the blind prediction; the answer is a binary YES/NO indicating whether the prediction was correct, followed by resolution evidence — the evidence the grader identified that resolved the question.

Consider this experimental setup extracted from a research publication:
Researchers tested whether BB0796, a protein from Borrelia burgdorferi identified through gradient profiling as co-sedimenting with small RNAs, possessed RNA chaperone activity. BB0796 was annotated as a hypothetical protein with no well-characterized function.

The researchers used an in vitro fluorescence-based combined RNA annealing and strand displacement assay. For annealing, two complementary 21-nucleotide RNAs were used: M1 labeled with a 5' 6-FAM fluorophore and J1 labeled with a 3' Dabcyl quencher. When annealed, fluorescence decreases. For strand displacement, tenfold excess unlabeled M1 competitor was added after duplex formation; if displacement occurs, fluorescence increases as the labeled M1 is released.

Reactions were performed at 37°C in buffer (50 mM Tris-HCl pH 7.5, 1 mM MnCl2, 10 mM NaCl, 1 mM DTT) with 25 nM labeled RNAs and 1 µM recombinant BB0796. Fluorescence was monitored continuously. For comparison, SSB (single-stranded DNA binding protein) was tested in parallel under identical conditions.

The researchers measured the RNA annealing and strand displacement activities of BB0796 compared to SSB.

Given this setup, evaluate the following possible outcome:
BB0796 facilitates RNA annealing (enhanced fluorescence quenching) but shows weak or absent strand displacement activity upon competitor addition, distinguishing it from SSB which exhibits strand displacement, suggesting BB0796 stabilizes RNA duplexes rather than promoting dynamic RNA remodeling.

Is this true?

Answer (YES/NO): NO